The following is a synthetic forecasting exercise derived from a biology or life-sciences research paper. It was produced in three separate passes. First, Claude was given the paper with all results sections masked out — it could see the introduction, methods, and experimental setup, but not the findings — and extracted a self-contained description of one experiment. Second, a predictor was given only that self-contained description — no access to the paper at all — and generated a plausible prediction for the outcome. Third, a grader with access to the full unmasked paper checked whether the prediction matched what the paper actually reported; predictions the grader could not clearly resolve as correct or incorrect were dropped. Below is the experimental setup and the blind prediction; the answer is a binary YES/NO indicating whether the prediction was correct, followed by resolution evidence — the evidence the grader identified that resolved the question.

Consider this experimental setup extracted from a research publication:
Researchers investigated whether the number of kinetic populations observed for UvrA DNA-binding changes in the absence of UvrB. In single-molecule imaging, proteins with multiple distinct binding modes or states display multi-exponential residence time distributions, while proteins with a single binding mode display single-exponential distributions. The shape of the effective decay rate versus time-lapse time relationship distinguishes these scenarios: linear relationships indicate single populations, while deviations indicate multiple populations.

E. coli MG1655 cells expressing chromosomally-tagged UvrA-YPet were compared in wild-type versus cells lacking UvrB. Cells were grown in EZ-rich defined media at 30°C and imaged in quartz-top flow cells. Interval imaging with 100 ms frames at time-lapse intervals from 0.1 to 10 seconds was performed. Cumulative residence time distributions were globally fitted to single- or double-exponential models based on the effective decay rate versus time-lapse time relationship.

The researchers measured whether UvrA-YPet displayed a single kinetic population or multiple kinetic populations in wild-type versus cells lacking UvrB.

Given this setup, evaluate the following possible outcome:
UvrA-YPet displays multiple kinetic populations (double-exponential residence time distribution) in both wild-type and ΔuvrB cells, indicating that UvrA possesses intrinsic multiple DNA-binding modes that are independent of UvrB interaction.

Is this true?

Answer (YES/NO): NO